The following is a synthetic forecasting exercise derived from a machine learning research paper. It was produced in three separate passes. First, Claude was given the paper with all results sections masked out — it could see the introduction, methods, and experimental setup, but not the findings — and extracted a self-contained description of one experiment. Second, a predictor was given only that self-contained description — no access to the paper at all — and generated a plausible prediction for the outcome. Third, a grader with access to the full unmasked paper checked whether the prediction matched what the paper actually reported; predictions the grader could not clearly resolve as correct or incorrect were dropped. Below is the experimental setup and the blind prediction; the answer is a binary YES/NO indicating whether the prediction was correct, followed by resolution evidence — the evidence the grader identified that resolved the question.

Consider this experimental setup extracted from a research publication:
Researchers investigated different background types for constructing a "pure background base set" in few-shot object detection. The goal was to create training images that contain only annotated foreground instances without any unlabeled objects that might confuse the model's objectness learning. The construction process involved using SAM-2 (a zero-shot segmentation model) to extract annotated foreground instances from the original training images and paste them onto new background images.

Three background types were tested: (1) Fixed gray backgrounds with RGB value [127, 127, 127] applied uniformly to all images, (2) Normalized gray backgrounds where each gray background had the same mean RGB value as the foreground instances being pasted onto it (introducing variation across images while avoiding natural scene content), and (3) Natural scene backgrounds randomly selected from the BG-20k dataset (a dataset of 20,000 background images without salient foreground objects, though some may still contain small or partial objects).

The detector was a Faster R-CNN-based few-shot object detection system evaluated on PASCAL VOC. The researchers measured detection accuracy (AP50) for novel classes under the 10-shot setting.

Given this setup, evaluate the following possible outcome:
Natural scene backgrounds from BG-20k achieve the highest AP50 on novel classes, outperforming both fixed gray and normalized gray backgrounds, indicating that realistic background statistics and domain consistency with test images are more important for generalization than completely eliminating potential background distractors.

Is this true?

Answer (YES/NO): NO